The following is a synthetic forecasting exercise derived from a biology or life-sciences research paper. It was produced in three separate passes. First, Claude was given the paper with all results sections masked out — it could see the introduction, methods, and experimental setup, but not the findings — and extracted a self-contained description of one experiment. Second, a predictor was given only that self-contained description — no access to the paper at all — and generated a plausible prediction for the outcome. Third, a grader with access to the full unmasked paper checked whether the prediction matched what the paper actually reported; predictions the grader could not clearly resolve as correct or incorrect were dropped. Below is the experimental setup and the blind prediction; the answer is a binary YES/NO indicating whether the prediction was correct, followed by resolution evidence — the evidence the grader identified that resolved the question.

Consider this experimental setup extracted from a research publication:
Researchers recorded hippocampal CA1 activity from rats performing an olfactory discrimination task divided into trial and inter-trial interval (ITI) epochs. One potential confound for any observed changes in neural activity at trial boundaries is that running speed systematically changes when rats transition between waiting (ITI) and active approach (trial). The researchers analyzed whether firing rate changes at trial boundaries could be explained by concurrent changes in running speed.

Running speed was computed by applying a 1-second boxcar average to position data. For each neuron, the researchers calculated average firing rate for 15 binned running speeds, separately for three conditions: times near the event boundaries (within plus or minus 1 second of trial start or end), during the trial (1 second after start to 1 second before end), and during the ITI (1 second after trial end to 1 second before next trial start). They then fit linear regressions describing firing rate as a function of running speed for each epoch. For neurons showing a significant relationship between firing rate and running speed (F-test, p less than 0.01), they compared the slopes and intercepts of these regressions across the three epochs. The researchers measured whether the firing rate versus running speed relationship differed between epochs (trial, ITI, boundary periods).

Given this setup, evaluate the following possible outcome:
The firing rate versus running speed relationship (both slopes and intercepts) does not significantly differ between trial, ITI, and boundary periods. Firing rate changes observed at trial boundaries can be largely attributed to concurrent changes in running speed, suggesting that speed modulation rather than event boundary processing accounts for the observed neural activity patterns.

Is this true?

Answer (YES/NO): NO